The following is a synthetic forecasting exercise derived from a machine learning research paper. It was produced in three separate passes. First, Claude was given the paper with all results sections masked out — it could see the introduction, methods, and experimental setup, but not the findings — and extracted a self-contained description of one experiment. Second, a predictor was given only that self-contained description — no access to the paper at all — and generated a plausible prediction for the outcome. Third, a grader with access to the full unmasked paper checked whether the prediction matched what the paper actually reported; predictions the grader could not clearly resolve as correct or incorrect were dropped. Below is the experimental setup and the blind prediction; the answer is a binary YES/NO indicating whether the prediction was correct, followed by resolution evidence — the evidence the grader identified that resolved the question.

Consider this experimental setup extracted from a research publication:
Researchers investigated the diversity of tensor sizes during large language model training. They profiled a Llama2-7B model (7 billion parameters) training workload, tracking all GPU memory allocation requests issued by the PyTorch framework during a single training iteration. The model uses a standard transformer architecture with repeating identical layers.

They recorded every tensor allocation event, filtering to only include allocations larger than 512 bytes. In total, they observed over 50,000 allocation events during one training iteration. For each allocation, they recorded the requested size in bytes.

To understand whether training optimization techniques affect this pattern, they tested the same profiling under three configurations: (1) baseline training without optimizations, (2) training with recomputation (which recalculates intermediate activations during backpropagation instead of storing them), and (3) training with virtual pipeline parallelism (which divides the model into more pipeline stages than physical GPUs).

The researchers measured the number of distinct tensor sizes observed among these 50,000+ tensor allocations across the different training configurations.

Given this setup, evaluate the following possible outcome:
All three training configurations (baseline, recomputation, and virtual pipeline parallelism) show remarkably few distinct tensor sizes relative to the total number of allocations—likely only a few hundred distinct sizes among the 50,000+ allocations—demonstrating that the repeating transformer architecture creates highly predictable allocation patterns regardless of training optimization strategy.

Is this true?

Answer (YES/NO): NO